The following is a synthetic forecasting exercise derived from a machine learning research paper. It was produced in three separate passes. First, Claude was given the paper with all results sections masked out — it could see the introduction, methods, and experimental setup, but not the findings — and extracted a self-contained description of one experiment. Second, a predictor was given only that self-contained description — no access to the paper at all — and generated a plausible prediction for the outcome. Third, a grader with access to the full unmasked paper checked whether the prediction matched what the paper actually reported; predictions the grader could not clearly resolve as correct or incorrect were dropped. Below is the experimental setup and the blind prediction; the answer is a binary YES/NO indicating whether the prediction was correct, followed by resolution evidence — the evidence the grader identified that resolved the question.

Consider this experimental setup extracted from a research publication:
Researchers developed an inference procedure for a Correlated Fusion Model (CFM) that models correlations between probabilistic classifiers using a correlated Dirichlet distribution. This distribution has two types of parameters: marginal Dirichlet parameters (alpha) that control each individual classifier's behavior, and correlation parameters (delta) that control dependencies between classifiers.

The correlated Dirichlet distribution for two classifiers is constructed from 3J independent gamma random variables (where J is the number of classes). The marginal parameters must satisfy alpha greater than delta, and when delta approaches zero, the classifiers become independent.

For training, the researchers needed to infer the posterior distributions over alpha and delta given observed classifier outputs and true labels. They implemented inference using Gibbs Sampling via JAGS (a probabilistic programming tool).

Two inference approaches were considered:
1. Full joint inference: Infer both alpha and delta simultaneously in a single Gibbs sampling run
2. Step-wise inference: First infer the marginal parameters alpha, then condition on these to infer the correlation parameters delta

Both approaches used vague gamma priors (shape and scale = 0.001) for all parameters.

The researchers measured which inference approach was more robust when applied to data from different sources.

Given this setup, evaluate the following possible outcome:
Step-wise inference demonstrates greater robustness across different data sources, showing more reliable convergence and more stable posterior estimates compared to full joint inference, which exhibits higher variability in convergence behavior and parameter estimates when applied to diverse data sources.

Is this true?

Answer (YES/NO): NO